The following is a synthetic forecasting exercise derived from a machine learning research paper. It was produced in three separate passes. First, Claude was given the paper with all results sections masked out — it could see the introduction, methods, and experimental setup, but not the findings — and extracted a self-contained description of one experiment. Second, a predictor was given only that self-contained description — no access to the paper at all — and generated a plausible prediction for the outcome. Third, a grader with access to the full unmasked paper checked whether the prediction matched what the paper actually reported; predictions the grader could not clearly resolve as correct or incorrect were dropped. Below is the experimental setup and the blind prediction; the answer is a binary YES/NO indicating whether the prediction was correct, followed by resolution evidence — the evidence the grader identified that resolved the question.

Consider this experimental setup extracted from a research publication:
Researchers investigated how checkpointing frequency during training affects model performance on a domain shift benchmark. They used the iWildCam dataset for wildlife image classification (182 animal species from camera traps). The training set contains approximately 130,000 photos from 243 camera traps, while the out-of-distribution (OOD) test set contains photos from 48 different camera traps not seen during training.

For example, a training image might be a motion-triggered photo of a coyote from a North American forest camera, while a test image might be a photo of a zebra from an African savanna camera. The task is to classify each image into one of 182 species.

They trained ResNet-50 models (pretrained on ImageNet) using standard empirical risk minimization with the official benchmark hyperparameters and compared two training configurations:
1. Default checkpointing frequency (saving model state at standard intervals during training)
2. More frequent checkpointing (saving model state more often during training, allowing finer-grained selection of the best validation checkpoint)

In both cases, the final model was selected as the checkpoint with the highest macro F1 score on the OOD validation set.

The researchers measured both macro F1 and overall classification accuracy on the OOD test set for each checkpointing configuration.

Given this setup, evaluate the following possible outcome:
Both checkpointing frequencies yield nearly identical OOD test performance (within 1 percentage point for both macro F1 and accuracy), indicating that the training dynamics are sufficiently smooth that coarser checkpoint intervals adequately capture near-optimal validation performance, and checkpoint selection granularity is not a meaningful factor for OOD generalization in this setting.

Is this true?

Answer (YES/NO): NO